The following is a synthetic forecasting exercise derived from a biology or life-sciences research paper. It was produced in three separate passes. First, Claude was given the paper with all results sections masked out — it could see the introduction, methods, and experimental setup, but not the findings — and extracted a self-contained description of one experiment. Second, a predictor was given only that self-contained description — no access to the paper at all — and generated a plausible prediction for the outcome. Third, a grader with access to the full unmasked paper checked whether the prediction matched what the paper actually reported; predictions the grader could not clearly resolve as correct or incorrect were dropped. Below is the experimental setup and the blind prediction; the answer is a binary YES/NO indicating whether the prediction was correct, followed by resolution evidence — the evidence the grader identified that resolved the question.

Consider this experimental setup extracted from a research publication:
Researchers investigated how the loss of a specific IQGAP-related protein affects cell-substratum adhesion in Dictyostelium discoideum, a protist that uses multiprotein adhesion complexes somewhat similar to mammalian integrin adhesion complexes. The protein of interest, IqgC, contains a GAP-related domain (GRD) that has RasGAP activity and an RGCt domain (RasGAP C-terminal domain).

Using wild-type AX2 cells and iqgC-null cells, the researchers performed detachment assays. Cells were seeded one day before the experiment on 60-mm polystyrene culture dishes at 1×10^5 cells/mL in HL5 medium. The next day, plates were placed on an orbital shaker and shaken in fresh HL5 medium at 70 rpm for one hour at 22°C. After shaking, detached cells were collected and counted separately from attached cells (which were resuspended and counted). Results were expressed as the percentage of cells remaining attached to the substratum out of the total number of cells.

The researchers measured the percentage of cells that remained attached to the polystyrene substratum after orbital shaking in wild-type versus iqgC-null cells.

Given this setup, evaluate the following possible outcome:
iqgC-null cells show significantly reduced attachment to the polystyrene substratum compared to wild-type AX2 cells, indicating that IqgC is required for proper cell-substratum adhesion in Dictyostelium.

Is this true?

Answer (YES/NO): YES